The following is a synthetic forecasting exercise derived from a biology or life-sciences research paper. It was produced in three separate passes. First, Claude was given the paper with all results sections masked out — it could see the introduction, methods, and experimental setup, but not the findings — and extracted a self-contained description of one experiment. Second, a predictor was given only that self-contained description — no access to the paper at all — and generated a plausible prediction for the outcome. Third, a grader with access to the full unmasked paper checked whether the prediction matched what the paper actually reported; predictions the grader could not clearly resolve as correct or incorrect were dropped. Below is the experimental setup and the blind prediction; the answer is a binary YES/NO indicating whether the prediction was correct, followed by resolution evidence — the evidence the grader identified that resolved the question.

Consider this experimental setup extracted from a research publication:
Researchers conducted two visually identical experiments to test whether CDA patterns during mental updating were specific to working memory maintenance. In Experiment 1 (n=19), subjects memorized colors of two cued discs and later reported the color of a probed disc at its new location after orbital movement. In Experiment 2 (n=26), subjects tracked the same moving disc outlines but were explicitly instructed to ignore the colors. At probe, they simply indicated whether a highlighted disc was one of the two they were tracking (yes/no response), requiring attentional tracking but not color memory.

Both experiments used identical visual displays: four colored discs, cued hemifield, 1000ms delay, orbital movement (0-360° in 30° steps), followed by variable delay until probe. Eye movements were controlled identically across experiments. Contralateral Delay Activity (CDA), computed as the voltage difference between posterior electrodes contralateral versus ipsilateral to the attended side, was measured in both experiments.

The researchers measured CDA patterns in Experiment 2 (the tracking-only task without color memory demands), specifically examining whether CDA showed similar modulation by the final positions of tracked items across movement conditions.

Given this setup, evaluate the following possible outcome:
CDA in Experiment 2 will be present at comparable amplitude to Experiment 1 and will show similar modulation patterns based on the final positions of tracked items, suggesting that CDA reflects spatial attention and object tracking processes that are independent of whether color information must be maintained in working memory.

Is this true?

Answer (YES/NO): NO